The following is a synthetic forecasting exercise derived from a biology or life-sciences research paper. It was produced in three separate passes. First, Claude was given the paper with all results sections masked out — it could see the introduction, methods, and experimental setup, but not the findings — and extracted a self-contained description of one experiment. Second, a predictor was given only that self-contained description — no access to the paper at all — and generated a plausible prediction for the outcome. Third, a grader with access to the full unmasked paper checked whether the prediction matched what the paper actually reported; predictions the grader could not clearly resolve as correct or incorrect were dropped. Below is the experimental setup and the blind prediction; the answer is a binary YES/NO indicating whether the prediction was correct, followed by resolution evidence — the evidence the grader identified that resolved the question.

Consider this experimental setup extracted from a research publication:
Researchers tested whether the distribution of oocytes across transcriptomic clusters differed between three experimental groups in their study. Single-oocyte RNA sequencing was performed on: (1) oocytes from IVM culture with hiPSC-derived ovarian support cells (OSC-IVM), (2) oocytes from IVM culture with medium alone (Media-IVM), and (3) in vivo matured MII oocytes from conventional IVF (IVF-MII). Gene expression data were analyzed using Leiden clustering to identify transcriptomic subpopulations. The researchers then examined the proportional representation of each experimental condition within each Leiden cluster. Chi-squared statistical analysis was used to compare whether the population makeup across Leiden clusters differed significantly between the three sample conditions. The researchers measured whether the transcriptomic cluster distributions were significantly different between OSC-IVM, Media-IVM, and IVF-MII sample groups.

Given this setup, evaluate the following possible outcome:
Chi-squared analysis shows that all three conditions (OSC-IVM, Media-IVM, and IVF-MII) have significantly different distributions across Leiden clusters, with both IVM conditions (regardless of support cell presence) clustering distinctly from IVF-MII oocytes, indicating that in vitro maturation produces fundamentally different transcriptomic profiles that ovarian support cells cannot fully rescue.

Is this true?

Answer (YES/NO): NO